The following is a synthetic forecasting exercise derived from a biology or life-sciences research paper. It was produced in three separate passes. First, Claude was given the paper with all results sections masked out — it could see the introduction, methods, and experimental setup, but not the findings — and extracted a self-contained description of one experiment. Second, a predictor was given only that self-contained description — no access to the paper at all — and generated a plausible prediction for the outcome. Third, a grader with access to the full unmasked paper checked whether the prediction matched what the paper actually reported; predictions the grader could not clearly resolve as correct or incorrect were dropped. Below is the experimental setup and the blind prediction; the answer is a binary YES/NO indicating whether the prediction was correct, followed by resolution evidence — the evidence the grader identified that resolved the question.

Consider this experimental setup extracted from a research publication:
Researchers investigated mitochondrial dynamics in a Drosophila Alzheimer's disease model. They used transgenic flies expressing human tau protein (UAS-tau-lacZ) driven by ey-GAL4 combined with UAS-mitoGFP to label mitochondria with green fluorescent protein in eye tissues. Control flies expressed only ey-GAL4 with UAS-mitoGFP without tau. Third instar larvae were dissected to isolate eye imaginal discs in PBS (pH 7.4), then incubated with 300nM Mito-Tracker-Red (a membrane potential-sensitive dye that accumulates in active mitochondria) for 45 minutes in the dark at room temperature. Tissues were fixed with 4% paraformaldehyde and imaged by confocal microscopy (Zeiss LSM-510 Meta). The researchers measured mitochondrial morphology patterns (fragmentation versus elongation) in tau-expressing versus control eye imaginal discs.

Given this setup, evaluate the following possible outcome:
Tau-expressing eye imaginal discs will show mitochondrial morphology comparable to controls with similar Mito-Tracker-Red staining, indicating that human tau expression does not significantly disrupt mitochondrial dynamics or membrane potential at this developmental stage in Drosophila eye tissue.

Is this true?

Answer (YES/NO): NO